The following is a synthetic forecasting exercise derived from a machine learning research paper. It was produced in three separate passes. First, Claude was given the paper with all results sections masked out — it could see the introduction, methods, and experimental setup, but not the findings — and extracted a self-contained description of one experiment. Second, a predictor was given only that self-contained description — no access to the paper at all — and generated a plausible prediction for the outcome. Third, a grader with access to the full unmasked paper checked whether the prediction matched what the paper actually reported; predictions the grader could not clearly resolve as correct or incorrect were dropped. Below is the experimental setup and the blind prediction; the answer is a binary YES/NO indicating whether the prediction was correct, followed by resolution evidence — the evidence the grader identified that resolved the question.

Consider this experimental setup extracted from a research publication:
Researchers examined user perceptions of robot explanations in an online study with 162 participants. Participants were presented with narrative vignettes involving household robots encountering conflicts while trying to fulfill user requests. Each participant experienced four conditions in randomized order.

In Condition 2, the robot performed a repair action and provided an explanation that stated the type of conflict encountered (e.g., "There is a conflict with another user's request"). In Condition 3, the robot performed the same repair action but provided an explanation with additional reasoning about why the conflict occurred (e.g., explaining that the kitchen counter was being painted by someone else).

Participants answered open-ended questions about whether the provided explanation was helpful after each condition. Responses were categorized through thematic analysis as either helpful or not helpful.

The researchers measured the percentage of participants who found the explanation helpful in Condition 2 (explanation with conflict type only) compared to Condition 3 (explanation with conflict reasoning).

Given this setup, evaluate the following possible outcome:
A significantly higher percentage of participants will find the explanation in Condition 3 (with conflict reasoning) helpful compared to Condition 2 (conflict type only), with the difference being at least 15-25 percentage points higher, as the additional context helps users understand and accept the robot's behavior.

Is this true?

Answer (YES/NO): YES